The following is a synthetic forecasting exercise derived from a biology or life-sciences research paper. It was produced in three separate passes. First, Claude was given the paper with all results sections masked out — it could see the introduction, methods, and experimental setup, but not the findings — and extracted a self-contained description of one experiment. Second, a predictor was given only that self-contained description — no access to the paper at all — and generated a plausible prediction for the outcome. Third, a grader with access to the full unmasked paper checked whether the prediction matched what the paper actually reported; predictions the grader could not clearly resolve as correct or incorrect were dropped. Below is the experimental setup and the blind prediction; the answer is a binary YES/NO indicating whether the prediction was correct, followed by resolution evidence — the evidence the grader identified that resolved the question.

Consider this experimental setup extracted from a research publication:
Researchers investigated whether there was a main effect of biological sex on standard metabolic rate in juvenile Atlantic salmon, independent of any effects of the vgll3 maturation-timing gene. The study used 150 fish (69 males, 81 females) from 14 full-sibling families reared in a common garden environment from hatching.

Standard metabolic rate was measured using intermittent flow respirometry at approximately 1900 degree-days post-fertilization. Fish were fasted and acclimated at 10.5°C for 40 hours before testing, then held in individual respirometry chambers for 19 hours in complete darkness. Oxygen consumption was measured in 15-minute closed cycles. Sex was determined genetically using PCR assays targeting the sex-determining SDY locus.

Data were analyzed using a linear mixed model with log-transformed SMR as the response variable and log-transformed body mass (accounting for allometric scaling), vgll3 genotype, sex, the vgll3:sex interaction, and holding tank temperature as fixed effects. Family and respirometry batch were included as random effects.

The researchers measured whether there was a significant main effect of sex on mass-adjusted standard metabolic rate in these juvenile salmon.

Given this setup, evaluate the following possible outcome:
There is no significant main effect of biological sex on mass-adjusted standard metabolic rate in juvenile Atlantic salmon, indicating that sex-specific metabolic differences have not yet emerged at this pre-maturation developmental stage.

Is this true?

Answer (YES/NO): YES